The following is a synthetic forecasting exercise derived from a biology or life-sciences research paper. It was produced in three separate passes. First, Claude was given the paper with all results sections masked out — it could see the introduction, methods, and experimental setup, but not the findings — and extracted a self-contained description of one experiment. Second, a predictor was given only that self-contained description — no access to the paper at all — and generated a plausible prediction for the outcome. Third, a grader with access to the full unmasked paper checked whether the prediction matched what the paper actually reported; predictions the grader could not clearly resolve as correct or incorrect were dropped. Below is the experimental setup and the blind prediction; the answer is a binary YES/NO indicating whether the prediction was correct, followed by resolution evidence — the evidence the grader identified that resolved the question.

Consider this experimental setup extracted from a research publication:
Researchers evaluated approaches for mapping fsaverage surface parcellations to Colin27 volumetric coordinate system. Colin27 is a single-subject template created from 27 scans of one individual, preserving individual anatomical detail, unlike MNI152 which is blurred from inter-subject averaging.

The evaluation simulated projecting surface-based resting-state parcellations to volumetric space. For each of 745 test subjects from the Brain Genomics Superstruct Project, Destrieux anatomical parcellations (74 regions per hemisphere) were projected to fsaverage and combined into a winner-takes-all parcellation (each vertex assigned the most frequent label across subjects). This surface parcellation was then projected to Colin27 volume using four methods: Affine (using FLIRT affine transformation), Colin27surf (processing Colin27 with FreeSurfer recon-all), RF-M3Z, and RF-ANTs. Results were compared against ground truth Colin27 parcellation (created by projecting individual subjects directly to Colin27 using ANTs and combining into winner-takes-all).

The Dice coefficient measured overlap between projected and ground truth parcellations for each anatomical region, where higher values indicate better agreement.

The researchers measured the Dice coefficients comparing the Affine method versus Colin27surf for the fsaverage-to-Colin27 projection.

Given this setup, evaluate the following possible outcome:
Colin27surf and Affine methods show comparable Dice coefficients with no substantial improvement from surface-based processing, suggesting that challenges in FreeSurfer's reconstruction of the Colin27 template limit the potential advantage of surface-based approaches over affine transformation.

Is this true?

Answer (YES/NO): YES